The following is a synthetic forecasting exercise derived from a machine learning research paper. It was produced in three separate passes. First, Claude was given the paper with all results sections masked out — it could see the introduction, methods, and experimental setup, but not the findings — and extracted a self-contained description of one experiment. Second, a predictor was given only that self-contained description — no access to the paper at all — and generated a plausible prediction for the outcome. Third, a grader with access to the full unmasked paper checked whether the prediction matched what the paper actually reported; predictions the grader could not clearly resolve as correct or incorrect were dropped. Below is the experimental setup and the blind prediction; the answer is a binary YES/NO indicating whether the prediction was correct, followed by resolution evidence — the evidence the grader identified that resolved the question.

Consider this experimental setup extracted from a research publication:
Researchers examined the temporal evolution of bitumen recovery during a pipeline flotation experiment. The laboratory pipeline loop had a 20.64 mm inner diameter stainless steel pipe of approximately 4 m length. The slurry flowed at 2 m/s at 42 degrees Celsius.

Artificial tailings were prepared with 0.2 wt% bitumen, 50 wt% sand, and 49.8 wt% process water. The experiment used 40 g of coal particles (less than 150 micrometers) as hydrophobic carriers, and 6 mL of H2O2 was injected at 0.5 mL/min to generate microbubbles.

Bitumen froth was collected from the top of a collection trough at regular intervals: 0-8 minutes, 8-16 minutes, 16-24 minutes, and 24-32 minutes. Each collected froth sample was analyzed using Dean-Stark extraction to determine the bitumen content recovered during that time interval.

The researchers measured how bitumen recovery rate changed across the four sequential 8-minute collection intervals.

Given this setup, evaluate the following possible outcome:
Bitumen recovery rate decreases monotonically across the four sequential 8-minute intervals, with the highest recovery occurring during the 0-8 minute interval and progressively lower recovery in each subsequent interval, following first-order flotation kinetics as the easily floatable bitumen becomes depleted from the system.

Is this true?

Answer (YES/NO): NO